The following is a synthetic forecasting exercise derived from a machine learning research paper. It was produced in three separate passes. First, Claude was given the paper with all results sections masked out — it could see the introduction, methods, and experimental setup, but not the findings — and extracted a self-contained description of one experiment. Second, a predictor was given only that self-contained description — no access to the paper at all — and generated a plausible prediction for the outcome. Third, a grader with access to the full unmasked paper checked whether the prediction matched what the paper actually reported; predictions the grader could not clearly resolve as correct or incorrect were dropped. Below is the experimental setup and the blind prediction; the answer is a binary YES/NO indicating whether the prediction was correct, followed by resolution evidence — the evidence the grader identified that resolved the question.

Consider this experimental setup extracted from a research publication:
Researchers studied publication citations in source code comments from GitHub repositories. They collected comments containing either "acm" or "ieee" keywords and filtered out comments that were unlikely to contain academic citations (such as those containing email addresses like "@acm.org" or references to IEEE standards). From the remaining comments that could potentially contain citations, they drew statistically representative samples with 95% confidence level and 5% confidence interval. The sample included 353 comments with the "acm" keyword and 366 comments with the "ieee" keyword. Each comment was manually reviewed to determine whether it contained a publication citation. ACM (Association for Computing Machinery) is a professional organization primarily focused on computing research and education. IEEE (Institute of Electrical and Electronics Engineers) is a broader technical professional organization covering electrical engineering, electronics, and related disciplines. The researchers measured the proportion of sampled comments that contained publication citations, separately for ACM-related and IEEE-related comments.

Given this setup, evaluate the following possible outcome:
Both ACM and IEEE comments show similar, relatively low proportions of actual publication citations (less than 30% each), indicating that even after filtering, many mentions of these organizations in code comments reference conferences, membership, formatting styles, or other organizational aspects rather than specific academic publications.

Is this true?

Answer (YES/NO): NO